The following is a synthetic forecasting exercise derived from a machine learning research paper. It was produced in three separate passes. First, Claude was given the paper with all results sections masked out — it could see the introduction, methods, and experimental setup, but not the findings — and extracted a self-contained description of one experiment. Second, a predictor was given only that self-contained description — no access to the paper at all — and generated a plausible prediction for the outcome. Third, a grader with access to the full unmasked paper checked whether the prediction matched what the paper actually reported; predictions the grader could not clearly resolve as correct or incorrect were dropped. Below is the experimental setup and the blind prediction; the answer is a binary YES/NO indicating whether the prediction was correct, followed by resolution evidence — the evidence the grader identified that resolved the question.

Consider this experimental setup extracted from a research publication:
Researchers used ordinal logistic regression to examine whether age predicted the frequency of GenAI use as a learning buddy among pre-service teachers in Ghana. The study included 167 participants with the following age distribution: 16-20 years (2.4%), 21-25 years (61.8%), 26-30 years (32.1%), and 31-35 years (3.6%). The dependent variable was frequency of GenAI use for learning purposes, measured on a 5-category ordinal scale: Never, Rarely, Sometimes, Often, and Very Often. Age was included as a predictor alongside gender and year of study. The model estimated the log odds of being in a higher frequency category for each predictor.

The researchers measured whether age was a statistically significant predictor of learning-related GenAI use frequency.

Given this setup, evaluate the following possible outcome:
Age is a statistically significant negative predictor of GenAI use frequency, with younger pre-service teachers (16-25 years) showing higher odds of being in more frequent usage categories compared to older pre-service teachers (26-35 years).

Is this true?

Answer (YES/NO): NO